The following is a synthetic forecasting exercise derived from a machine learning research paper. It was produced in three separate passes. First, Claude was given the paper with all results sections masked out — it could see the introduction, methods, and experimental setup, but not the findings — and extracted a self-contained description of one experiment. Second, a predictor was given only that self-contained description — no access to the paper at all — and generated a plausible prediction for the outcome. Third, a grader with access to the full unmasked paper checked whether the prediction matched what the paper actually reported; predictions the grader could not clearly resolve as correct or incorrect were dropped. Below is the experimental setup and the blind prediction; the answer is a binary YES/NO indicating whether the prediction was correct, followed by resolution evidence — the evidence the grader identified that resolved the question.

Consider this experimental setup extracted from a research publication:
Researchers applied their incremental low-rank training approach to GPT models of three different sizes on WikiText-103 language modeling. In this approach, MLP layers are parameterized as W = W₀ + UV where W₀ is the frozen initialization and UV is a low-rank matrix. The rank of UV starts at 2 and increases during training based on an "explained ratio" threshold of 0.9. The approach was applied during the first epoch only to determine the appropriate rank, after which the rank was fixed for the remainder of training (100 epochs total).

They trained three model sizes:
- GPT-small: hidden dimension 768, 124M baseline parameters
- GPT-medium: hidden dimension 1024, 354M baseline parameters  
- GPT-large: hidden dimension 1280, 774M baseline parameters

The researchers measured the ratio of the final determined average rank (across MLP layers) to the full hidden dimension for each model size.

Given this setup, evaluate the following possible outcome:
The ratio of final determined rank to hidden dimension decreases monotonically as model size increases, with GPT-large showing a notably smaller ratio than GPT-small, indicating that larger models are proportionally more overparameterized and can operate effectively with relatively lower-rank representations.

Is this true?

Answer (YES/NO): YES